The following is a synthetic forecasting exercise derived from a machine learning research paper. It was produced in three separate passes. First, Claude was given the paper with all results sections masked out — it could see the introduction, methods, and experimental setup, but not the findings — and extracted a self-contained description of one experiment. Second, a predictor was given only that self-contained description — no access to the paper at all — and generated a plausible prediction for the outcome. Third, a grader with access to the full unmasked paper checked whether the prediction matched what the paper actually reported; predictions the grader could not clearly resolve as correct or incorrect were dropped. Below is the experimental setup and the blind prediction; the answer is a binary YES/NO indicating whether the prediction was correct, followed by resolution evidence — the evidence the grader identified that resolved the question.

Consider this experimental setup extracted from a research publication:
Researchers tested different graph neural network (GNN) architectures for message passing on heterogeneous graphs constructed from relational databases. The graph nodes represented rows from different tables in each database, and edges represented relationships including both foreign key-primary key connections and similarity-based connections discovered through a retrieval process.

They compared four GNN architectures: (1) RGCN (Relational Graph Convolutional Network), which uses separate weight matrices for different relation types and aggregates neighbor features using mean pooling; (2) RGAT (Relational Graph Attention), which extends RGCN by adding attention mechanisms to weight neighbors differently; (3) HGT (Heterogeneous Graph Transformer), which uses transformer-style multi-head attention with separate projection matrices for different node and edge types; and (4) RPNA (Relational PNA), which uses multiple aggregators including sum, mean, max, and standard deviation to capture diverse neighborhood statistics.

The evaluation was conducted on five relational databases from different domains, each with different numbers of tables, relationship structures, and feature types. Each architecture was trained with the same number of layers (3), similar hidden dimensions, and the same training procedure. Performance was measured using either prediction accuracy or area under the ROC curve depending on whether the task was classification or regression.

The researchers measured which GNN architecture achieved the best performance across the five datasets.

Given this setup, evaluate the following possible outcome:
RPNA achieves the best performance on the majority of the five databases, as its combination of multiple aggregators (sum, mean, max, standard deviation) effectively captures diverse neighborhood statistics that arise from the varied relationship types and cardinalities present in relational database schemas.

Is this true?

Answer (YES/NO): NO